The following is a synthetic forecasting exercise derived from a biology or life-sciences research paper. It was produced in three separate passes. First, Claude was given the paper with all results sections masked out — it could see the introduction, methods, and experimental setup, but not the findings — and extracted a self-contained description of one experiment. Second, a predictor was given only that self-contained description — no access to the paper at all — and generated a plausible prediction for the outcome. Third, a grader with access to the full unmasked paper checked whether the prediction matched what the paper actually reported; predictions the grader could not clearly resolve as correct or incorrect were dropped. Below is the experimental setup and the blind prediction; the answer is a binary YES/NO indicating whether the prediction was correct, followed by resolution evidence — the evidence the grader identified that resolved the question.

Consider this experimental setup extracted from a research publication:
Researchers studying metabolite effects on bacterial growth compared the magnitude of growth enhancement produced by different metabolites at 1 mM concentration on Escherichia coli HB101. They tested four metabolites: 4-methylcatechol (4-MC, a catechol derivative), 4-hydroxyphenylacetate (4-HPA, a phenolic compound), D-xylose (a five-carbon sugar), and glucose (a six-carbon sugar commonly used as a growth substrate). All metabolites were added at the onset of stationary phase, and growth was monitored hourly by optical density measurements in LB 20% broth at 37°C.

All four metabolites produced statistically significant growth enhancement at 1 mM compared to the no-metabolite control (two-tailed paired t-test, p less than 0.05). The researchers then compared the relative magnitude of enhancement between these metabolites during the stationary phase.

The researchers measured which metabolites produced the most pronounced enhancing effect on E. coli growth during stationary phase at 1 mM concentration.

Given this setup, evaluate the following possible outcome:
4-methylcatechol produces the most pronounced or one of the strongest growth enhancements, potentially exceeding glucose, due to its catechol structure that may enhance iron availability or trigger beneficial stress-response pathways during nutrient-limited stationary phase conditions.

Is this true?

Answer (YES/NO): YES